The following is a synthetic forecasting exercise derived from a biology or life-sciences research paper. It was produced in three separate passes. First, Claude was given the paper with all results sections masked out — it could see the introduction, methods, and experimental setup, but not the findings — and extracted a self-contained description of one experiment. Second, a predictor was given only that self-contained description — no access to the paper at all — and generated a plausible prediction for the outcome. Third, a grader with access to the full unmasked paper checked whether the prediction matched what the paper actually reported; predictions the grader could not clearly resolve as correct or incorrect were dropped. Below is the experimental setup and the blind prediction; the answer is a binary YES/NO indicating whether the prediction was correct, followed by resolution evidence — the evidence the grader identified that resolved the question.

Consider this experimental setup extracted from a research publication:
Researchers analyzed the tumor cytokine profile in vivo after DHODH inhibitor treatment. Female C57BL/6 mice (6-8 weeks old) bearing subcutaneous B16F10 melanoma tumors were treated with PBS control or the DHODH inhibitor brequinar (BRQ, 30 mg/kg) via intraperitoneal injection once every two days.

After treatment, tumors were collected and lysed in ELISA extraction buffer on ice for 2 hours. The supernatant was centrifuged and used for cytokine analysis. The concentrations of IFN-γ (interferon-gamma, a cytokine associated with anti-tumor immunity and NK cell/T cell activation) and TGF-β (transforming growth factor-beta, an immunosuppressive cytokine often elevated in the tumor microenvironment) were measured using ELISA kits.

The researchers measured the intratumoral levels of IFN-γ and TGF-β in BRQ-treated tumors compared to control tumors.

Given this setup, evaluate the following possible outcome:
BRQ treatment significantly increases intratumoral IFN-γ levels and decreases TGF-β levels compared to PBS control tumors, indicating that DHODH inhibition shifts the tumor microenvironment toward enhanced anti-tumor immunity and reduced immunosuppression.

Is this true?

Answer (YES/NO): YES